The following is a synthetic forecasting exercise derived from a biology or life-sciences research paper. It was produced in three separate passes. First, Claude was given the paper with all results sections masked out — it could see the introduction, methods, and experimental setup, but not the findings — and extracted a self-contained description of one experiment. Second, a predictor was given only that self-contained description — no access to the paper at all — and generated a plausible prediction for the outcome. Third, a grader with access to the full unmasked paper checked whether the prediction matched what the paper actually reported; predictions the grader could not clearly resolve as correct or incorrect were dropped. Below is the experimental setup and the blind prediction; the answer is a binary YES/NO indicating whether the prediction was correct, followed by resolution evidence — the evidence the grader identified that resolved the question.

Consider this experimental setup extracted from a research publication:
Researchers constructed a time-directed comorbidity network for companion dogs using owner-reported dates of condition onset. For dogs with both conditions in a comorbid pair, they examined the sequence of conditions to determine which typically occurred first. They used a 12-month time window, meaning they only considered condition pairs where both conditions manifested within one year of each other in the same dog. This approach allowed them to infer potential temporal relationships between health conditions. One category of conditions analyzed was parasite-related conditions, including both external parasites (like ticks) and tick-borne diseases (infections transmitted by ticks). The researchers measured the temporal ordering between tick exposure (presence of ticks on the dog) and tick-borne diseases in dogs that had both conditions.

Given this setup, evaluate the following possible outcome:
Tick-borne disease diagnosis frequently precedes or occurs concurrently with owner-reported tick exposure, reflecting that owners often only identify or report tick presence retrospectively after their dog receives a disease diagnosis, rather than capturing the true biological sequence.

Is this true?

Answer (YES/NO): YES